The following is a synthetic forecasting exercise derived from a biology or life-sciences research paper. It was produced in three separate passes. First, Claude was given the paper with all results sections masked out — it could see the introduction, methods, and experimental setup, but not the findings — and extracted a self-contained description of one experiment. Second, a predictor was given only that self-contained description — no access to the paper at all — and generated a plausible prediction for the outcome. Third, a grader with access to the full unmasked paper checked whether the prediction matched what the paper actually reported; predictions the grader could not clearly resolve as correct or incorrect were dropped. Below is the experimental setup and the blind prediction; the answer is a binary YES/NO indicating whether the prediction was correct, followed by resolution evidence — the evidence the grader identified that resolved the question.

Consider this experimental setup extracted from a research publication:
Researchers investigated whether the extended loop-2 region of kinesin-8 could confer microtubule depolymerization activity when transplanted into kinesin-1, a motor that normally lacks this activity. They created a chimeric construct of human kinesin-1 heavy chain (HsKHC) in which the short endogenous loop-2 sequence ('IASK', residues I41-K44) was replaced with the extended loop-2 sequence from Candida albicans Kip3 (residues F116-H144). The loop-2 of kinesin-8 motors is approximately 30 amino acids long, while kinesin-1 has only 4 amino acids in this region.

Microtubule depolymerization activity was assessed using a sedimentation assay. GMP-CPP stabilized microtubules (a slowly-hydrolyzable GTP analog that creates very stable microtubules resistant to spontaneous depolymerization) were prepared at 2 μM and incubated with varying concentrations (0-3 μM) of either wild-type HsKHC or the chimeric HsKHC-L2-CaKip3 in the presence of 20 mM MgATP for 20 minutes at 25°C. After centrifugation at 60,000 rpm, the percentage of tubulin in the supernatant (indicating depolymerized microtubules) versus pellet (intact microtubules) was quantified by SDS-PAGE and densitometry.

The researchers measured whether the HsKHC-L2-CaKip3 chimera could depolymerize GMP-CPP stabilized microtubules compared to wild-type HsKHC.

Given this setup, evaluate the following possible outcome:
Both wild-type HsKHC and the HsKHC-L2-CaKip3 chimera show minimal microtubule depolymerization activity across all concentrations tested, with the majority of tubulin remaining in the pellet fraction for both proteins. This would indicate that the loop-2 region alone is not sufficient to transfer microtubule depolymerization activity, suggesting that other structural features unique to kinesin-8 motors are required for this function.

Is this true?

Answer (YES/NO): YES